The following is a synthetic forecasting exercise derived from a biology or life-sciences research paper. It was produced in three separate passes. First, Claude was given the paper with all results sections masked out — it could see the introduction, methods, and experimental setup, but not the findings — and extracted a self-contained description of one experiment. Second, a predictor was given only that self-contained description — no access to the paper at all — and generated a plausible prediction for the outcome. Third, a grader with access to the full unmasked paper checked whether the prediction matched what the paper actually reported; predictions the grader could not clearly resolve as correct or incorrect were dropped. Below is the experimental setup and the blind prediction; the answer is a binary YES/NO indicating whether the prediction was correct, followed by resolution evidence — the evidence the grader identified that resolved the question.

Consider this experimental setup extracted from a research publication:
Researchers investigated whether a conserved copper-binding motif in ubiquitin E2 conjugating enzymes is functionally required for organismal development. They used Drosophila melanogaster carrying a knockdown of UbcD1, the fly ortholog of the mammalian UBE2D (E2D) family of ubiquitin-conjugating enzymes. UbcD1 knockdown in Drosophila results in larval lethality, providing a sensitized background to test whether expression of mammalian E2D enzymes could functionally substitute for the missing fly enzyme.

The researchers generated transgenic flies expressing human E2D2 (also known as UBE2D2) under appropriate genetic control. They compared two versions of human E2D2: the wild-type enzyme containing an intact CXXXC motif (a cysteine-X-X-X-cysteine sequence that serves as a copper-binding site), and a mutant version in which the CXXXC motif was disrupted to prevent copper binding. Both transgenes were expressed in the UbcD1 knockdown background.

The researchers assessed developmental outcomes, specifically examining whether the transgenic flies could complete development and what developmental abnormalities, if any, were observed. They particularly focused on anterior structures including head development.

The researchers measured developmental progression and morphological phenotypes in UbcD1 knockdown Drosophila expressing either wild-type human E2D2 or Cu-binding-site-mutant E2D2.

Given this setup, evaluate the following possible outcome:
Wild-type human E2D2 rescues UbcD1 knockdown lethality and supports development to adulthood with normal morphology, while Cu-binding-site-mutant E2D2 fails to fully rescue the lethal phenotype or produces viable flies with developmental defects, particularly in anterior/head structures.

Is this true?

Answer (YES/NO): YES